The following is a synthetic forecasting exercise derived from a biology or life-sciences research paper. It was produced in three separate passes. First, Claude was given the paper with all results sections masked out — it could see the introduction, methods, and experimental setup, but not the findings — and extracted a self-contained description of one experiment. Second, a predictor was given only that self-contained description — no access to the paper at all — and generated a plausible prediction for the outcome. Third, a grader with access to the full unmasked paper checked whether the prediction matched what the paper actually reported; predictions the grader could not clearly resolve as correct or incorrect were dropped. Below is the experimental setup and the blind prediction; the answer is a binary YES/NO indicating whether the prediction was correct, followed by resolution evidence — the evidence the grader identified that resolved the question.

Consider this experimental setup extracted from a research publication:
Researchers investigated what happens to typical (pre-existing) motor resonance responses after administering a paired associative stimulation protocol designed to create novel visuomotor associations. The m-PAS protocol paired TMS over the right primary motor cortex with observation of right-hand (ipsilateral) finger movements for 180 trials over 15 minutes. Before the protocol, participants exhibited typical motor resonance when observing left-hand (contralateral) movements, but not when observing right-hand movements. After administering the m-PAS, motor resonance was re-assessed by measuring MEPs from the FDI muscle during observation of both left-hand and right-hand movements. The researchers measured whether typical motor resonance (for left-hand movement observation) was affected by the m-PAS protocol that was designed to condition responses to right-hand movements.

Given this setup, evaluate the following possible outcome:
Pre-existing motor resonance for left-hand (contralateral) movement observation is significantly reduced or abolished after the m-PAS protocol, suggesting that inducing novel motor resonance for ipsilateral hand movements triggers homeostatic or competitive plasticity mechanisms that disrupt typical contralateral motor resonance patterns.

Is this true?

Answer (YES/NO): YES